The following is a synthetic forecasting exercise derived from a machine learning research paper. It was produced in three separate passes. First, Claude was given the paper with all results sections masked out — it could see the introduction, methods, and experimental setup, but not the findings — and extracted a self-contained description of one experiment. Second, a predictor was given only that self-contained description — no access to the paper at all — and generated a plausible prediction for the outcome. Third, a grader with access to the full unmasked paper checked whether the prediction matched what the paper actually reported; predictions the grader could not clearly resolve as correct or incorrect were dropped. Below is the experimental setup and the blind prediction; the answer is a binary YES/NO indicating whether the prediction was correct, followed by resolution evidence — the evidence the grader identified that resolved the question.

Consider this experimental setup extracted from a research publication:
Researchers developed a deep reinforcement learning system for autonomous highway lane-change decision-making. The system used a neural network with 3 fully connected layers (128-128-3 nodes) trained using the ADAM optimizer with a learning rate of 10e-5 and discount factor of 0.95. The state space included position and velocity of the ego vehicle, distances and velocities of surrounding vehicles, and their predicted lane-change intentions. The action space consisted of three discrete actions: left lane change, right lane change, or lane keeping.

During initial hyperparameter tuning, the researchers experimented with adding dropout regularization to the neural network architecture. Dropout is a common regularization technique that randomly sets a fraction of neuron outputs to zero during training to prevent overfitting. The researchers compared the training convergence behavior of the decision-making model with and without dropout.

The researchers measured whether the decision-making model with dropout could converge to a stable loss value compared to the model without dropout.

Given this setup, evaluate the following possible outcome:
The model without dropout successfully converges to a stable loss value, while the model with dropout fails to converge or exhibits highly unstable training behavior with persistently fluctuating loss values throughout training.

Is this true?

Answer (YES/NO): YES